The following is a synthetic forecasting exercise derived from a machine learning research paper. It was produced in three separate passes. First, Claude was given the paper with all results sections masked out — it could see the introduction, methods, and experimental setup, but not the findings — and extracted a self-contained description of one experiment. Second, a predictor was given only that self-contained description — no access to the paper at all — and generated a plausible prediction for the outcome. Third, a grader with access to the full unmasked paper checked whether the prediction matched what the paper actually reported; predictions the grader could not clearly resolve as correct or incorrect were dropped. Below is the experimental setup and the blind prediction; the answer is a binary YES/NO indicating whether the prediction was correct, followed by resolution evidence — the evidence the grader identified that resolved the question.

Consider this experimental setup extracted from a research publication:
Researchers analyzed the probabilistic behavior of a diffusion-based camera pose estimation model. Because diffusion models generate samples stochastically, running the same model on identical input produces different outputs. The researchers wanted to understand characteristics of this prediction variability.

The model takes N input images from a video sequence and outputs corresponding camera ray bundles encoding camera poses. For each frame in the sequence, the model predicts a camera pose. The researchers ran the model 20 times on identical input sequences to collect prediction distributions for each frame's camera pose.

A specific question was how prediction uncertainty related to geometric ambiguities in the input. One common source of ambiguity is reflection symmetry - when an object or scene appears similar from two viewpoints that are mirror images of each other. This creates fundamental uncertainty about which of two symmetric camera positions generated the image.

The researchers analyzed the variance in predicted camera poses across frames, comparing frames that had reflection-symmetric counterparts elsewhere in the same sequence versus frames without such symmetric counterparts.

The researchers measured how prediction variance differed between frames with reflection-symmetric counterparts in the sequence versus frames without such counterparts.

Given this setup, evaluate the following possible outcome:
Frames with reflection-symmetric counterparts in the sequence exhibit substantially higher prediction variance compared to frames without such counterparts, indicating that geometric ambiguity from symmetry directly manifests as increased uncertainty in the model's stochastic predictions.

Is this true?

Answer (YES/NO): YES